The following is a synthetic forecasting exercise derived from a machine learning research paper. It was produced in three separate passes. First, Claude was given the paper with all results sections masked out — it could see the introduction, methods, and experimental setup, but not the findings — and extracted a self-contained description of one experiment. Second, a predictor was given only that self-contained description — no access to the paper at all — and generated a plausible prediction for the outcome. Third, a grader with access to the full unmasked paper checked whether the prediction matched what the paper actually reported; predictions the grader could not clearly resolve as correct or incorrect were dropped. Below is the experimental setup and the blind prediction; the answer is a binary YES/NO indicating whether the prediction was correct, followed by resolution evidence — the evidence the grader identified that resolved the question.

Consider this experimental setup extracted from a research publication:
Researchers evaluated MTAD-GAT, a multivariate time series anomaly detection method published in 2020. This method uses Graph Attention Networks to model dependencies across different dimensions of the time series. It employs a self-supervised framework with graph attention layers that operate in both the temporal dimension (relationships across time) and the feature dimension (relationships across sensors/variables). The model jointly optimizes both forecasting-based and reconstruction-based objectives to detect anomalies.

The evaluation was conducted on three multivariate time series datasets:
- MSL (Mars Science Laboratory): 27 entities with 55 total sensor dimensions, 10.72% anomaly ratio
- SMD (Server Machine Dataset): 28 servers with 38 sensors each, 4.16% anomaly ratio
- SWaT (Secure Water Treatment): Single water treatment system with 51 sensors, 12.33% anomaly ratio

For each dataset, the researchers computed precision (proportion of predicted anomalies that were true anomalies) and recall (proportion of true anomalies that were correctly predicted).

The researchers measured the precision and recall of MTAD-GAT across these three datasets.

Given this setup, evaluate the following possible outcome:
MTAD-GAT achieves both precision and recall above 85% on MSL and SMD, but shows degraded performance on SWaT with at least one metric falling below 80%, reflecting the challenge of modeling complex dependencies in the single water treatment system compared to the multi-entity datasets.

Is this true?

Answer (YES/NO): NO